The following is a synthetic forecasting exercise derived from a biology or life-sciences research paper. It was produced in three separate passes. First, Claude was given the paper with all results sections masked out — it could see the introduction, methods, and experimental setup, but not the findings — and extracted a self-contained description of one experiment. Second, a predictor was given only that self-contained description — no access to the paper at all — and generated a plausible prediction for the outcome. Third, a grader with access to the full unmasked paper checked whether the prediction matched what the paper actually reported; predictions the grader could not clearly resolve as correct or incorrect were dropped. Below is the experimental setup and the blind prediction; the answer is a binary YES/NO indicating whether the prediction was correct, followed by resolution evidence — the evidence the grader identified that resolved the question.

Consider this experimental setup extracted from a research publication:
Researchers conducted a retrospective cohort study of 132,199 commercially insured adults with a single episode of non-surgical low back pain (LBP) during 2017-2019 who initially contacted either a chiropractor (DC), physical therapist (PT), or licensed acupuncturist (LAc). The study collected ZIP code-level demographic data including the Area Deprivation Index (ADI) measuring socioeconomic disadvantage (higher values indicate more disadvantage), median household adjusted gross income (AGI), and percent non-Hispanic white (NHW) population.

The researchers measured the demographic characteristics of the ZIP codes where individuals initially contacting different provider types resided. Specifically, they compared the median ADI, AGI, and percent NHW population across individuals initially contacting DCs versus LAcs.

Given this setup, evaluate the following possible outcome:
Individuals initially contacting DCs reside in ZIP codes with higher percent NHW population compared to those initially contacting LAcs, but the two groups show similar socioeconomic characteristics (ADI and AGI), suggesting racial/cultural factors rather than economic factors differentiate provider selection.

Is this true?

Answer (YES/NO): NO